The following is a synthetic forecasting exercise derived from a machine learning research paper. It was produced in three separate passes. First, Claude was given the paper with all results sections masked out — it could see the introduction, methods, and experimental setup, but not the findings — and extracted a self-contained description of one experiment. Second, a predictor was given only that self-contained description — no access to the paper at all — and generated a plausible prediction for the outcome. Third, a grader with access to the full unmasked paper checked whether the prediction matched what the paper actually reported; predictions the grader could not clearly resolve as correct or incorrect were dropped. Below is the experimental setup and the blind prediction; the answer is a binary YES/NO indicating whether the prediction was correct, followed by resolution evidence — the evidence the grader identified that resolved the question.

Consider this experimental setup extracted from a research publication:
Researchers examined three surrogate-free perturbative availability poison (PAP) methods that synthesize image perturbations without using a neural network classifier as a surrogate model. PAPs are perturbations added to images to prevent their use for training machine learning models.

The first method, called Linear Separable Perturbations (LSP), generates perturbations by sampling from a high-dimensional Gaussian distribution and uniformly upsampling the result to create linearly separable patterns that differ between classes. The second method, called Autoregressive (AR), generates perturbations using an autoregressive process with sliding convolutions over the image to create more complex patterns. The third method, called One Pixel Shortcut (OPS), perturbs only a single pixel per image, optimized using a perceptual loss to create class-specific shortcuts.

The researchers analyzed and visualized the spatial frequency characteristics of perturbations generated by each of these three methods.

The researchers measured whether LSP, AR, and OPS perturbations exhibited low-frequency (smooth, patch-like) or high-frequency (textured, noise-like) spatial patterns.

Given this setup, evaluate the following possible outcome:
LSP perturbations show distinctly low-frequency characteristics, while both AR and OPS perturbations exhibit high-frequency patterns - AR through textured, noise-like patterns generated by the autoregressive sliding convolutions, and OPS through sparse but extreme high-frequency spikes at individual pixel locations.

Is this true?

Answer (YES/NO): YES